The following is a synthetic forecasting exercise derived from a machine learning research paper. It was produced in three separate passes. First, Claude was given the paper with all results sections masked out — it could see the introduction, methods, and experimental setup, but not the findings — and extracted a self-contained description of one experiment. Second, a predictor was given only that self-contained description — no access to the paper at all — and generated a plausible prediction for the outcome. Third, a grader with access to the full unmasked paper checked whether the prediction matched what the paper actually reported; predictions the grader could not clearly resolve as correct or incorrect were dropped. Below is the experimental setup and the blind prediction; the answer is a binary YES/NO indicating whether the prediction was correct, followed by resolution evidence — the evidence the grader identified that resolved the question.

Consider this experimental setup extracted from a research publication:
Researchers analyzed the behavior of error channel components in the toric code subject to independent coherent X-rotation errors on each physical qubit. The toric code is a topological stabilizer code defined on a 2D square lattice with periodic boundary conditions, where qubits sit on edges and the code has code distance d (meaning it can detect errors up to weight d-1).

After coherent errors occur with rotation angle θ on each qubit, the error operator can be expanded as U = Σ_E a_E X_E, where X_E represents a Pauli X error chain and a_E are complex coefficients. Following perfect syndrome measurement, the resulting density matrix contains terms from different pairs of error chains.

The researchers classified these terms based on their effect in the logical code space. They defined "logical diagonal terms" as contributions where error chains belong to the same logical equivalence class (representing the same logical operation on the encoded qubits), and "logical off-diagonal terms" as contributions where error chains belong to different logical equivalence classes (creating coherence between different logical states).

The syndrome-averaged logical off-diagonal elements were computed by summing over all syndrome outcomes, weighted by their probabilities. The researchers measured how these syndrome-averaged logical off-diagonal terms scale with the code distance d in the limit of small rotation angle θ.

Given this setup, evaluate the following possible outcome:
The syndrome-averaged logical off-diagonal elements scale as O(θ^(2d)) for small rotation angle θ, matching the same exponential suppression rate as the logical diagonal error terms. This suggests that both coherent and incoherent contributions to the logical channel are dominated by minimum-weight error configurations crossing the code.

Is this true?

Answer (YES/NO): NO